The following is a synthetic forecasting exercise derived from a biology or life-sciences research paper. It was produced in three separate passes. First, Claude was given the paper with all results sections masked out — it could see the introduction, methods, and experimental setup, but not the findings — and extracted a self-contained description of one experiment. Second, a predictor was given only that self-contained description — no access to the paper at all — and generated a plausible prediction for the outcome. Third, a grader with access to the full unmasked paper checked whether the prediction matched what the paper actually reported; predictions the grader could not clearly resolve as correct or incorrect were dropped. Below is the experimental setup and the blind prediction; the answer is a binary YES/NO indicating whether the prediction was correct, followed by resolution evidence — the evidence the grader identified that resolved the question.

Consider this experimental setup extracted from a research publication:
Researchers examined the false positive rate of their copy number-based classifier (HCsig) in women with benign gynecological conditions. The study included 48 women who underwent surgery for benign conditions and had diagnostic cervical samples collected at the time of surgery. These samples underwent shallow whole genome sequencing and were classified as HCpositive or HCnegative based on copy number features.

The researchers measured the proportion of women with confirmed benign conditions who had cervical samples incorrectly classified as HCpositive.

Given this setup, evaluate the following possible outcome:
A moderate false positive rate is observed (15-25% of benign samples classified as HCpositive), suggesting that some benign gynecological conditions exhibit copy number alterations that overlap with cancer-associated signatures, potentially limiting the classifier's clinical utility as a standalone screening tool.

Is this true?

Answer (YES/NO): YES